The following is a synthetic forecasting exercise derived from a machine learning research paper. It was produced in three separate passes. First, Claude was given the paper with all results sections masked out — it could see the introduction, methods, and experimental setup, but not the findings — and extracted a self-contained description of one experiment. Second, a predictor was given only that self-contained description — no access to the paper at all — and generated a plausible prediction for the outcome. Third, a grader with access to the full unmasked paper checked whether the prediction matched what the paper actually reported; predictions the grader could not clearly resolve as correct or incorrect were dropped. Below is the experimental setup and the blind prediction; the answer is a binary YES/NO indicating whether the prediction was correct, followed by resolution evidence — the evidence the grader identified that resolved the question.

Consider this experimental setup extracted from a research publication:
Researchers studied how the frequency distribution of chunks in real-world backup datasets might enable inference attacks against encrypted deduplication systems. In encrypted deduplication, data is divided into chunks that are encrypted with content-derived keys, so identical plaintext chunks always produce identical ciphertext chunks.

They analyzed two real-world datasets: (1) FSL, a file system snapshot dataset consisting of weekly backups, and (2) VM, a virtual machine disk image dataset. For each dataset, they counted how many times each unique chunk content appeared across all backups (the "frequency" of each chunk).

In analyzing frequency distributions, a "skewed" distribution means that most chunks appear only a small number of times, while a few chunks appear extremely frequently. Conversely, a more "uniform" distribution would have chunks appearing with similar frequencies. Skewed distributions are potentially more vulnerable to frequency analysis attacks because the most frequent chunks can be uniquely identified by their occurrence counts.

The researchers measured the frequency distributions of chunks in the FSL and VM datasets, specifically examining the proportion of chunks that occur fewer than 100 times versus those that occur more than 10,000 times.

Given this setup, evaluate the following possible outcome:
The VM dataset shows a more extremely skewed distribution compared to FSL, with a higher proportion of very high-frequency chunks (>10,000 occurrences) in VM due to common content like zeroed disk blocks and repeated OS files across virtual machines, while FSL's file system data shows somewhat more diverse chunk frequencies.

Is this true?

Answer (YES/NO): NO